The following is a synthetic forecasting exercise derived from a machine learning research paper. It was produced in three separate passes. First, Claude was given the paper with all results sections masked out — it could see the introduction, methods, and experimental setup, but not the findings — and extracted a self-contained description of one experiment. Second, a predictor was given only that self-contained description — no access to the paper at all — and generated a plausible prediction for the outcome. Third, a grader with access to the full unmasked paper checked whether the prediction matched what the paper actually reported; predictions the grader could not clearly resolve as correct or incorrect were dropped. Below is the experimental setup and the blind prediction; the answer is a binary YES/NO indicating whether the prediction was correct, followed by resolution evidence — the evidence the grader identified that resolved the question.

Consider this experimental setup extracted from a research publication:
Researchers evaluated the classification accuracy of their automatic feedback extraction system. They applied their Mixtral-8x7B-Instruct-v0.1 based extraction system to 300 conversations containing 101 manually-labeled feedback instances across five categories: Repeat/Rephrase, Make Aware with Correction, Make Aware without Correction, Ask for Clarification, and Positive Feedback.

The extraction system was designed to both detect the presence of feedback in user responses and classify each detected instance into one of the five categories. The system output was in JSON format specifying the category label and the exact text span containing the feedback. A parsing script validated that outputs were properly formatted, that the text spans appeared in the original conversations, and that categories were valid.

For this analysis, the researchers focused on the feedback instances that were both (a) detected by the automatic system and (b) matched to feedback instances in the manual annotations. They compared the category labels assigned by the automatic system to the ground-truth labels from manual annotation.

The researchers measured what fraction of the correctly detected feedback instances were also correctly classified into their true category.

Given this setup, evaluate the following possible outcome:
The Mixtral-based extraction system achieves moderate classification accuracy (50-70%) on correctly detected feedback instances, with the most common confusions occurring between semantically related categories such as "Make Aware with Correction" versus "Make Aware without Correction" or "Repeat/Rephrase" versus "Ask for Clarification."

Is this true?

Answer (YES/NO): NO